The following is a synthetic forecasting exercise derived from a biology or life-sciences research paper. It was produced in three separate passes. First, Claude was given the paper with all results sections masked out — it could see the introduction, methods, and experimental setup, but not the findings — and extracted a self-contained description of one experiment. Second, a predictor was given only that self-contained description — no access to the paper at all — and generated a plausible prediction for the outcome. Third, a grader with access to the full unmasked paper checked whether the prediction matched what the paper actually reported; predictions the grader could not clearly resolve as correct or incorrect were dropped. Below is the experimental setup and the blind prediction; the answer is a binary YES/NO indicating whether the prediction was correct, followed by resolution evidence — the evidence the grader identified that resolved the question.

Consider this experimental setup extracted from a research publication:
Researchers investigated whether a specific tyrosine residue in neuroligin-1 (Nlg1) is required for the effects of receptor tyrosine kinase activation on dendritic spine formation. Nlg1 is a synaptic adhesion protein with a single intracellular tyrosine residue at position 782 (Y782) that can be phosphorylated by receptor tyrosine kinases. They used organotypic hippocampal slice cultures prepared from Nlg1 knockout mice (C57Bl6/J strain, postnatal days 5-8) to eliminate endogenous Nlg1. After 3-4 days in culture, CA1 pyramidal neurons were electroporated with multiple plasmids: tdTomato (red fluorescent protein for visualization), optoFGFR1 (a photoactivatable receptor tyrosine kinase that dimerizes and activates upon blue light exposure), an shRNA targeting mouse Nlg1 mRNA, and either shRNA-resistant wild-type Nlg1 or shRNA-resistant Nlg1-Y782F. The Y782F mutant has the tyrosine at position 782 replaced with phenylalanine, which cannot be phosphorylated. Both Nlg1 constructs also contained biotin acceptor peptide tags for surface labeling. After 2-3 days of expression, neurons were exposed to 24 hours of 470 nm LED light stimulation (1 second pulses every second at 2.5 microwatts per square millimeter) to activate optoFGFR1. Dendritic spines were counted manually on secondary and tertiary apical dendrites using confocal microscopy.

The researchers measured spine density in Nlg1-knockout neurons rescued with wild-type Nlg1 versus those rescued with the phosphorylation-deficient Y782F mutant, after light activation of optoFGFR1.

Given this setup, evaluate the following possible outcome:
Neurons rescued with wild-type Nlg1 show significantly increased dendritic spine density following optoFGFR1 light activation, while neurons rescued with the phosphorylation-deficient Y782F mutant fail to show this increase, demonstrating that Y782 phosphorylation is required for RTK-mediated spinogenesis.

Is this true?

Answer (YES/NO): YES